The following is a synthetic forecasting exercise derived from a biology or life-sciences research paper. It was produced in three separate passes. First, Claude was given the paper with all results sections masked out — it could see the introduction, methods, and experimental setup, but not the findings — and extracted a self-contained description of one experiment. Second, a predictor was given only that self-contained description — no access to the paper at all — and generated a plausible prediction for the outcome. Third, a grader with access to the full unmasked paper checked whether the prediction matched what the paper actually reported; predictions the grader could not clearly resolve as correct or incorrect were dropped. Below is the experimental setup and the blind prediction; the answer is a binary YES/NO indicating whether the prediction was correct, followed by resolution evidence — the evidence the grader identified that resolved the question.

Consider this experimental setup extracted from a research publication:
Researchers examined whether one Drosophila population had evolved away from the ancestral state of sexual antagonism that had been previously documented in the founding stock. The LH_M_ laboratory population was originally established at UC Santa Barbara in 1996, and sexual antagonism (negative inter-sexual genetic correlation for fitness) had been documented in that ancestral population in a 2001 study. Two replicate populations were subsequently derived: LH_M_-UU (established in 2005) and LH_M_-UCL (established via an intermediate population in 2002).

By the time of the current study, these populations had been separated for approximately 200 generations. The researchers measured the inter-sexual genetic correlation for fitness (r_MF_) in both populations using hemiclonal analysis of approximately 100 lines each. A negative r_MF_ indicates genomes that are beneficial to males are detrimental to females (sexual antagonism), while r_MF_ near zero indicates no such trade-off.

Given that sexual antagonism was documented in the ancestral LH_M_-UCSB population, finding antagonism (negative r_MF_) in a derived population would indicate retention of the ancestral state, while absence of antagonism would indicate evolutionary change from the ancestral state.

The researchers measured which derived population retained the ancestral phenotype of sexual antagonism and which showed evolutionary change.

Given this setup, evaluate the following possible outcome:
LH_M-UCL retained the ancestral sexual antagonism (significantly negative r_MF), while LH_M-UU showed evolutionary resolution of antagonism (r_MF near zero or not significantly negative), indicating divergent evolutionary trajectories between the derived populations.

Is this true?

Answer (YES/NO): NO